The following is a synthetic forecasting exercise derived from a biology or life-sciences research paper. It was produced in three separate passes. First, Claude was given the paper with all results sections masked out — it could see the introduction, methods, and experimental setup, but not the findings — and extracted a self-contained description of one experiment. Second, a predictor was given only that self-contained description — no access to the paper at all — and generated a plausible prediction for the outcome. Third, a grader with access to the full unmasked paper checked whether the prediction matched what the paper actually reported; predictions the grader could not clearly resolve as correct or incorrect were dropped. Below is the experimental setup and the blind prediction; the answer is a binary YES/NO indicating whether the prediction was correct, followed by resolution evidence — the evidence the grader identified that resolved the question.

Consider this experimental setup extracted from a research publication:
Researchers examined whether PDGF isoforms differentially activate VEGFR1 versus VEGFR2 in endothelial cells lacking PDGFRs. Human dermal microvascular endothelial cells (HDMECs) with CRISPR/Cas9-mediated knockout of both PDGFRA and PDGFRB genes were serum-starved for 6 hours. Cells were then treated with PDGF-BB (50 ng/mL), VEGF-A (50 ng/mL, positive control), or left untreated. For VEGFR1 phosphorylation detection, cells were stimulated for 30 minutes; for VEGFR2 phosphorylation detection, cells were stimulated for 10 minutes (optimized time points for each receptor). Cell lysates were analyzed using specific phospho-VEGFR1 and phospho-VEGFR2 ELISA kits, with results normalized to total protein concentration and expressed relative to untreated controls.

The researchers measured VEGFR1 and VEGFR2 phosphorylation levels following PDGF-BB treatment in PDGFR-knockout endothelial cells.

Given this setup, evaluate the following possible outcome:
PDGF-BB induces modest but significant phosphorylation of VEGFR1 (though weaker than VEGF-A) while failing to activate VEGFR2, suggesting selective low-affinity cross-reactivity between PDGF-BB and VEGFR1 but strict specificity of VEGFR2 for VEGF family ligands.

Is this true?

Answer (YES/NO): NO